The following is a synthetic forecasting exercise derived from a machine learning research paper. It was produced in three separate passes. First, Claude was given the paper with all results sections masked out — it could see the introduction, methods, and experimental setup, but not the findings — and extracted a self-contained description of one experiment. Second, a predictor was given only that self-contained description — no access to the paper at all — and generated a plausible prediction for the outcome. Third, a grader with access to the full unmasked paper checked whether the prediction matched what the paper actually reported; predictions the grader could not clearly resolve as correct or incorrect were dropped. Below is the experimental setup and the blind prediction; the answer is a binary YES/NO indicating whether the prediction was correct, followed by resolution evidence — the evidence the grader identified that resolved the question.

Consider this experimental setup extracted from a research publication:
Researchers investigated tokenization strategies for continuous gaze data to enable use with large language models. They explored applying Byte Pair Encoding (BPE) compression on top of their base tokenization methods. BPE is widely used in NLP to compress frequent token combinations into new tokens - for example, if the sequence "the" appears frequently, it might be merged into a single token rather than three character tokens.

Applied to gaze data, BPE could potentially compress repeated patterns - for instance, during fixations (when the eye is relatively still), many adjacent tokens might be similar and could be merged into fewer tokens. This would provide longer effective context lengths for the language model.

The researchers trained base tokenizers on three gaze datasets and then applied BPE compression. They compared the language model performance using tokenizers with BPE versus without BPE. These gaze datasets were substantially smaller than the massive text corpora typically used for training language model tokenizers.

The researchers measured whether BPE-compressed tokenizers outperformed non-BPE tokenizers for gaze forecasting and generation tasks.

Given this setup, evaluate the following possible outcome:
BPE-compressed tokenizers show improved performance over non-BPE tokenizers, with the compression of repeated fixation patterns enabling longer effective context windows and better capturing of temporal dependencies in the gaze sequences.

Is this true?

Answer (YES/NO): NO